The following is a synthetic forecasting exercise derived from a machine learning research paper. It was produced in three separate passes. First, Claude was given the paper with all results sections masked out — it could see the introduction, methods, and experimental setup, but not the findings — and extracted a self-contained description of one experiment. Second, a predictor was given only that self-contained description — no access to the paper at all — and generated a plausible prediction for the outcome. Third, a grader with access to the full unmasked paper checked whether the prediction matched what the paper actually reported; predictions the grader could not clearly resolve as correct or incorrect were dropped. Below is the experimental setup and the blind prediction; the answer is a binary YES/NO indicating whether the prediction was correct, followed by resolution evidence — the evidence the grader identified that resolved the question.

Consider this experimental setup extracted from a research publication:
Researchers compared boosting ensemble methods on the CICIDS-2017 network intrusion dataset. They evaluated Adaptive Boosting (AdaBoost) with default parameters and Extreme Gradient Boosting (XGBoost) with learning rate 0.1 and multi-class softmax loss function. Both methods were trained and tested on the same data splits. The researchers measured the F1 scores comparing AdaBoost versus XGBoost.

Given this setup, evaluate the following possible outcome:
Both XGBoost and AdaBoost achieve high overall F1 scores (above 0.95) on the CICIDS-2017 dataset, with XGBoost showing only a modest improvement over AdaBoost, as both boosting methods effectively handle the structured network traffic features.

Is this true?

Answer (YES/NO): NO